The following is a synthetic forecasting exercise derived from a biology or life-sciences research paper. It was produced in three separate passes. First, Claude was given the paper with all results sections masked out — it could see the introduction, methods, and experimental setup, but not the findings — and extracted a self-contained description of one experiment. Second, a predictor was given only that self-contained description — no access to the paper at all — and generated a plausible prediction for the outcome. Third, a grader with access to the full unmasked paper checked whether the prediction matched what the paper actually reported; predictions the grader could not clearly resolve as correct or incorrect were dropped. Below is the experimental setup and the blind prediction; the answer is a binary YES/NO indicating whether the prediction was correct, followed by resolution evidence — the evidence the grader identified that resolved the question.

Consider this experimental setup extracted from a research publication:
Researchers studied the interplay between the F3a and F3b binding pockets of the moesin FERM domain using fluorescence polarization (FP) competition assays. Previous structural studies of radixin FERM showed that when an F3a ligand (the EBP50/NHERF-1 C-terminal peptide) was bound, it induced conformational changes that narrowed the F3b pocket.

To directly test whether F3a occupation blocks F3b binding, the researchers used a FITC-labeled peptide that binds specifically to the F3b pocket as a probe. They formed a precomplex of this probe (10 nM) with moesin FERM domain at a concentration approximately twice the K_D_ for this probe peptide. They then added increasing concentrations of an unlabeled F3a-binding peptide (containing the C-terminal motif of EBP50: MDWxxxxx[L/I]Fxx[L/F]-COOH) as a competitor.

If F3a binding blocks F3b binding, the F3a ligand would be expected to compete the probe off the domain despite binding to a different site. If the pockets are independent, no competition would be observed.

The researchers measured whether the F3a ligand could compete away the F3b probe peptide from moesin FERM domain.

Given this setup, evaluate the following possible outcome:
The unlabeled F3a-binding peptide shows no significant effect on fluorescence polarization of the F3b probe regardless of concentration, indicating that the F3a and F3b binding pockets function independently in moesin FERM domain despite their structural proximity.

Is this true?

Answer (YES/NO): NO